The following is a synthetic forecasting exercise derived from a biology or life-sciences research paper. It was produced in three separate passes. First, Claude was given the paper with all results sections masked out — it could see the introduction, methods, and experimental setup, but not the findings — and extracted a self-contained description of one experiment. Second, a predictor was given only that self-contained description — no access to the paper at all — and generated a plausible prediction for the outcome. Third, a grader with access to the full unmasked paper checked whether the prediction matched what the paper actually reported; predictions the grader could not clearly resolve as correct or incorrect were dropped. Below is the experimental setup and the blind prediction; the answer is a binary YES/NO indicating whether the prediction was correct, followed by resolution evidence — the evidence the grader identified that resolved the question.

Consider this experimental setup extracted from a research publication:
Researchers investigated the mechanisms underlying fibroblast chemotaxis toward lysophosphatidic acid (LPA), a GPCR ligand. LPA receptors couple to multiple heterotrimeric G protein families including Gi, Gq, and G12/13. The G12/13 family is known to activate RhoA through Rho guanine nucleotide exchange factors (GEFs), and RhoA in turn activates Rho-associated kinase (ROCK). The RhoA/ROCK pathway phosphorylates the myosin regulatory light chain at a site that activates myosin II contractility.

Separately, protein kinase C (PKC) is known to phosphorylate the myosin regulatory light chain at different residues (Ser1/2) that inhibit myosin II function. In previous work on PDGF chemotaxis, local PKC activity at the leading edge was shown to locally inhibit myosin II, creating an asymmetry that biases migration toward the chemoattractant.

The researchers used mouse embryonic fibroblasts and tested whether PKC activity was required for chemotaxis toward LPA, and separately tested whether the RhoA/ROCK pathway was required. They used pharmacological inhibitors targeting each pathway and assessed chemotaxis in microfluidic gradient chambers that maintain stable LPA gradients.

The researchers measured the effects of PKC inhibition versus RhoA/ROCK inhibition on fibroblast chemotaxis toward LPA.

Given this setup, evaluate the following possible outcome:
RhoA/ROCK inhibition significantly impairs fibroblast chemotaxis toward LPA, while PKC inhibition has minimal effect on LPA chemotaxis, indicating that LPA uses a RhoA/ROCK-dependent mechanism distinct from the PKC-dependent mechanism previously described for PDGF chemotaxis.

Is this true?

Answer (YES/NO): NO